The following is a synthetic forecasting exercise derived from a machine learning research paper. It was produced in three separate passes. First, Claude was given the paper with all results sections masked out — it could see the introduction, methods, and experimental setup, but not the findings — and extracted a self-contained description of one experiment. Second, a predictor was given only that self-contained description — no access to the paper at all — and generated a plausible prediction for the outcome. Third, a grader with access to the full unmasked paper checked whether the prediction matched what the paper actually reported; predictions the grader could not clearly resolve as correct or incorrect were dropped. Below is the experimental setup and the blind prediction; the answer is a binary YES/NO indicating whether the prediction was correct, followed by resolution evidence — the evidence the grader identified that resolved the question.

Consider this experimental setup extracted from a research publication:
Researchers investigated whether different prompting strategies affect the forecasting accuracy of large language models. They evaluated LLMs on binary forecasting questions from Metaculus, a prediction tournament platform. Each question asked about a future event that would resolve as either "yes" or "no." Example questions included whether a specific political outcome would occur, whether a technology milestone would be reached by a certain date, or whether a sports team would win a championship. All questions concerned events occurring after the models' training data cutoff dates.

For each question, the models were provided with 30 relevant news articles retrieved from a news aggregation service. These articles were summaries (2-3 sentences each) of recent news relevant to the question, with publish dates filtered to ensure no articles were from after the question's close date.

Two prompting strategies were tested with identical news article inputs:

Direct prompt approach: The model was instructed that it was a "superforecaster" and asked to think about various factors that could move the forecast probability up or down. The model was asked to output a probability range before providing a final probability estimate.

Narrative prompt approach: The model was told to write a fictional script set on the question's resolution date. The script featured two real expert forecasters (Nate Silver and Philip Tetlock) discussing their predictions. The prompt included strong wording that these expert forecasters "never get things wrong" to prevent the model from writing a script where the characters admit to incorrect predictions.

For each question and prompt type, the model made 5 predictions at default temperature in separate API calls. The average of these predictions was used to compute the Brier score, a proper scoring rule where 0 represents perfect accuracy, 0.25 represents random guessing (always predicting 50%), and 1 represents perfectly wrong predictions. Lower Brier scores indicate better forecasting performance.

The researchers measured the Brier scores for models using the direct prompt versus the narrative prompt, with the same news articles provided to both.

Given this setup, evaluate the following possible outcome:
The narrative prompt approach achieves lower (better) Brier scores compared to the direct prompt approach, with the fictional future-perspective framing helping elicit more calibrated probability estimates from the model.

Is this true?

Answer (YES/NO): NO